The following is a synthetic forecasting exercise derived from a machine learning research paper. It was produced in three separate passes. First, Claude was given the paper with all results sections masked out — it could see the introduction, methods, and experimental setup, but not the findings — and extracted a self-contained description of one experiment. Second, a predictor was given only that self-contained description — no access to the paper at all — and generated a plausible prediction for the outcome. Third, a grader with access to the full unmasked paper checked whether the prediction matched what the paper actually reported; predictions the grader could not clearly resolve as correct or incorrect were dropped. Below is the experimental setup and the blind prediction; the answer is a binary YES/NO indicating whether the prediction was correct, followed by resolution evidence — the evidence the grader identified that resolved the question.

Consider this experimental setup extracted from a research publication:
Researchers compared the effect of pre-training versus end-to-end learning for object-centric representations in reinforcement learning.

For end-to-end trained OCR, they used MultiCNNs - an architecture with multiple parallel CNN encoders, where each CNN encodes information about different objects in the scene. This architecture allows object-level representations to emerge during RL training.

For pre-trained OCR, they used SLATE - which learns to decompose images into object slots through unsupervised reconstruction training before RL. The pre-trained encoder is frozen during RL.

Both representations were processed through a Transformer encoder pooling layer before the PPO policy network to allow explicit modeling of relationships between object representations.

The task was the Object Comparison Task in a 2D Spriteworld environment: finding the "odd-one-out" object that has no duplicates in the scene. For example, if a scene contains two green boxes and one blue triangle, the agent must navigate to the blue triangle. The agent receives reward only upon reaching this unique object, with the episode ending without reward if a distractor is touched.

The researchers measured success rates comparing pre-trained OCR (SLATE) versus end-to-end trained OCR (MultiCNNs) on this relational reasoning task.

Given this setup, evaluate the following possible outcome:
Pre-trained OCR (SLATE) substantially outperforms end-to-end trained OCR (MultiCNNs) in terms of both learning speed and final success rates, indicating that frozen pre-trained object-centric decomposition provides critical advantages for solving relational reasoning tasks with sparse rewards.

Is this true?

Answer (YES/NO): YES